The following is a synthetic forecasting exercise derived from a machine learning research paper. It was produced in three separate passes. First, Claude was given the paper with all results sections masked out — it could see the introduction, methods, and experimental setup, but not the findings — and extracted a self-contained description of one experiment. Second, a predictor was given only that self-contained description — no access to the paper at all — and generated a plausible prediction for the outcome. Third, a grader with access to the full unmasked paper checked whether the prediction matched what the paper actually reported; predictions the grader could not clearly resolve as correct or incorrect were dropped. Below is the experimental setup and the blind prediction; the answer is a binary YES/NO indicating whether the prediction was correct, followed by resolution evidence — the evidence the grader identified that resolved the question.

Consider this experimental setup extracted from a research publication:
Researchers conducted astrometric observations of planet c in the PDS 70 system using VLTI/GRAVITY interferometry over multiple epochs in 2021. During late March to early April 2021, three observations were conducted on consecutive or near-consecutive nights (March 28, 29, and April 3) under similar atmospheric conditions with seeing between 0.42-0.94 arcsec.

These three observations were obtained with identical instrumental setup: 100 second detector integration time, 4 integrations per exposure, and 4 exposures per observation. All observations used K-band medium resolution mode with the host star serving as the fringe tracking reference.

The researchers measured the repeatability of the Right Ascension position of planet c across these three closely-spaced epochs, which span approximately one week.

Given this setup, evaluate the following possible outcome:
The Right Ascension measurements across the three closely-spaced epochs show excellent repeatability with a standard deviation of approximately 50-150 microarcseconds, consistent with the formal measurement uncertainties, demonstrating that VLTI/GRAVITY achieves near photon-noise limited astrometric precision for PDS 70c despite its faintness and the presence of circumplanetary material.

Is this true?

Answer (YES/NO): NO